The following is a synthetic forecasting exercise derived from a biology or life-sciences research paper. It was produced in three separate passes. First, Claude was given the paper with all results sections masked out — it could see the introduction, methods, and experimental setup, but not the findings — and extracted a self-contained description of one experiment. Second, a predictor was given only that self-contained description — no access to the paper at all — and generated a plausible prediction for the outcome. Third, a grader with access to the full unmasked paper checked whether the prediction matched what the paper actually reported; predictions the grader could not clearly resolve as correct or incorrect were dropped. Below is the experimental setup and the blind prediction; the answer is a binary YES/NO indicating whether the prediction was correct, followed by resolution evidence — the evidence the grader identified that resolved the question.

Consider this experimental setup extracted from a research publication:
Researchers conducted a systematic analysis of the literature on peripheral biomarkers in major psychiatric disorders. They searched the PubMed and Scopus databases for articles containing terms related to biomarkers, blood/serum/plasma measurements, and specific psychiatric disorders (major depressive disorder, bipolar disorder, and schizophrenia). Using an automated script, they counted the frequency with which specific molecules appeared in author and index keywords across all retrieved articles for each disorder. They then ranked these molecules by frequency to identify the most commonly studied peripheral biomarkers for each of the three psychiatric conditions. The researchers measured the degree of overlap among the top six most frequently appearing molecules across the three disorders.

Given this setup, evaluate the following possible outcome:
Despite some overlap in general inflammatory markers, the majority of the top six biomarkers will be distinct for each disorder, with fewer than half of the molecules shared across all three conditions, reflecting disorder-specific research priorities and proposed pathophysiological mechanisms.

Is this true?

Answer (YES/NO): NO